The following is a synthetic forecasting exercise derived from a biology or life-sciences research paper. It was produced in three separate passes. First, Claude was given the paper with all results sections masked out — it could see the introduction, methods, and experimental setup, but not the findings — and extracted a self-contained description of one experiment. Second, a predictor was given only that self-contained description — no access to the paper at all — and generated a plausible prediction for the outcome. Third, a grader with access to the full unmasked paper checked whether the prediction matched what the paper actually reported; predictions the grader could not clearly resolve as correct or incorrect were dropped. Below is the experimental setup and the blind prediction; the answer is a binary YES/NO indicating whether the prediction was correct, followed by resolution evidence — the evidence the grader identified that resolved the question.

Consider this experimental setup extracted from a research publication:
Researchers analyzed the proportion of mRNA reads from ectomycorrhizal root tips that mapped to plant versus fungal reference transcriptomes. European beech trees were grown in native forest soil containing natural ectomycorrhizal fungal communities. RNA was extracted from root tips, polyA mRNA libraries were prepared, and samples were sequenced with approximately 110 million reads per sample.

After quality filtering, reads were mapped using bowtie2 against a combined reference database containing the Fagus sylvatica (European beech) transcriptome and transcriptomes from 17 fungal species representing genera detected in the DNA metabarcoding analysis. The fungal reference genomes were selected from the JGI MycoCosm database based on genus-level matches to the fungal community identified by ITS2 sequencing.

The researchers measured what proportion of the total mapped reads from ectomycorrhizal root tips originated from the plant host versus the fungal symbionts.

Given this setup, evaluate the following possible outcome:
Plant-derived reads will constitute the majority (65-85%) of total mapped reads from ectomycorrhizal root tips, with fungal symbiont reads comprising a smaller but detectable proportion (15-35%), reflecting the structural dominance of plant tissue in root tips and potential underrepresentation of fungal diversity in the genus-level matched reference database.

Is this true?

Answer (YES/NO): YES